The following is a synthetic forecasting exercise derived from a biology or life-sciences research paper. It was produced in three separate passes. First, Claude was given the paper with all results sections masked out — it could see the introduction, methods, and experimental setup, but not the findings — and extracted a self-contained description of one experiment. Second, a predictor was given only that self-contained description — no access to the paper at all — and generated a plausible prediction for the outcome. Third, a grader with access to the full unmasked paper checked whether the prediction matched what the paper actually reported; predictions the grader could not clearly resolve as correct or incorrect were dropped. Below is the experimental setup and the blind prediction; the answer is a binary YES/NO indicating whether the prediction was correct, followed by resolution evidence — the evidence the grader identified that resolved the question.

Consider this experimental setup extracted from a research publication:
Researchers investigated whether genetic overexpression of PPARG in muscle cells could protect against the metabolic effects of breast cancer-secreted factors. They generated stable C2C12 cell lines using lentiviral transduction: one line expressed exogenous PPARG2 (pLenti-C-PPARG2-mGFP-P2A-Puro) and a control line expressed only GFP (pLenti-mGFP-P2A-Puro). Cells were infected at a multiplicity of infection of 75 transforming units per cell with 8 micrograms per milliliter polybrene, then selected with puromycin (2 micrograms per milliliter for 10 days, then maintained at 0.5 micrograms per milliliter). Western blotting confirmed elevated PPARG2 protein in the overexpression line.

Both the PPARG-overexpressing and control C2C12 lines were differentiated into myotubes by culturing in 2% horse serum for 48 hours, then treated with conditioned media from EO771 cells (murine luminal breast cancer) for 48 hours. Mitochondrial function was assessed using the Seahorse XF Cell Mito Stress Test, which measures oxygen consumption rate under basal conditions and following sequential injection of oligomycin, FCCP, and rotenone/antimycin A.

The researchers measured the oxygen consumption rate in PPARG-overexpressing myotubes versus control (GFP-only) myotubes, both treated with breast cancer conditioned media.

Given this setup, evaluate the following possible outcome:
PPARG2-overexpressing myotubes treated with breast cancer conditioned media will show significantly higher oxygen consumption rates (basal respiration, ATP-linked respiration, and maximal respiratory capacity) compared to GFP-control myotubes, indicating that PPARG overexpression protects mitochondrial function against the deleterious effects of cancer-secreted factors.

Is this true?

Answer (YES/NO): YES